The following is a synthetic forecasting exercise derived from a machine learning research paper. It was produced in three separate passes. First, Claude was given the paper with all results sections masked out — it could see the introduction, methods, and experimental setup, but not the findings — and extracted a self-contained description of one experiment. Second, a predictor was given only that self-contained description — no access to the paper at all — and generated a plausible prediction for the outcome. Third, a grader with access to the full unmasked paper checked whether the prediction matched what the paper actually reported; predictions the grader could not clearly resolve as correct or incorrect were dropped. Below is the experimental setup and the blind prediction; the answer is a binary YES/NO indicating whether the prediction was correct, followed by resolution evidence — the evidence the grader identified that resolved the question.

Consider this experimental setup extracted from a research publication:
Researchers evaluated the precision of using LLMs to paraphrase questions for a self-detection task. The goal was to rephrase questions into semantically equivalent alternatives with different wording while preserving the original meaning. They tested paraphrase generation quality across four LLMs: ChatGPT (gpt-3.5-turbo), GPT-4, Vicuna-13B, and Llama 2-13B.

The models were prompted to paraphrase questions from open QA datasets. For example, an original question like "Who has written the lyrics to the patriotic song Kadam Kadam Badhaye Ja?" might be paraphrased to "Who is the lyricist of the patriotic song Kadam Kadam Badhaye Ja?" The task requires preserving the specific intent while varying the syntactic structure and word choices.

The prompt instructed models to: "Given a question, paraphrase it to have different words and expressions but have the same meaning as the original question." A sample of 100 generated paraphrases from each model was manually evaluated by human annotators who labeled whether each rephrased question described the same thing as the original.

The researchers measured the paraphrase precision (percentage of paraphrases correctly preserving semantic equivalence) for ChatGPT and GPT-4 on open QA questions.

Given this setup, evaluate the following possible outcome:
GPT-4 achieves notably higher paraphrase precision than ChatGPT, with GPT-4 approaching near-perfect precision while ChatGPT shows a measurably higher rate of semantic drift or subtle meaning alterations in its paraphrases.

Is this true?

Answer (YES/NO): NO